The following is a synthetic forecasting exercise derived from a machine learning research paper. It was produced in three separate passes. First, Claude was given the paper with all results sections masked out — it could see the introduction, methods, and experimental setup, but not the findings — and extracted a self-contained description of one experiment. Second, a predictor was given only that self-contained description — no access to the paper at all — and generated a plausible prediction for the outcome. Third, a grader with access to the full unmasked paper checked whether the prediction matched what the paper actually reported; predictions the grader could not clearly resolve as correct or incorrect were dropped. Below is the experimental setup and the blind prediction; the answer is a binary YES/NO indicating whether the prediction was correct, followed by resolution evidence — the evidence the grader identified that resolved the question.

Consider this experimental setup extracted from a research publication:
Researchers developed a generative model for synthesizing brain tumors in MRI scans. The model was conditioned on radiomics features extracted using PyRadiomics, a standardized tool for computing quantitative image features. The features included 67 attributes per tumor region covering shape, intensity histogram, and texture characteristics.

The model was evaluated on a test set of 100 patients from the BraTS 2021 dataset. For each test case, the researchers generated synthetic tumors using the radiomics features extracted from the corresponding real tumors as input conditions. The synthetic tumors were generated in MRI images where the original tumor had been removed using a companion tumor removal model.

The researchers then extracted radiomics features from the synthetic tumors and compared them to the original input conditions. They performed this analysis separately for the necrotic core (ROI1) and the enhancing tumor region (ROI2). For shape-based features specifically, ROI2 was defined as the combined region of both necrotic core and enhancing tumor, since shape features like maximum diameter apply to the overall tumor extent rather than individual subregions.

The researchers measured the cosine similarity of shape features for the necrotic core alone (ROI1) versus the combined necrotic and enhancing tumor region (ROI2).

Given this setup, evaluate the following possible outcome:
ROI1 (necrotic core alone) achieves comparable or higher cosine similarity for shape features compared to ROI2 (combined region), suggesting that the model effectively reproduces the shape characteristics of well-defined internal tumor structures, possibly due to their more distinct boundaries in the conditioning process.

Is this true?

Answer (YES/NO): NO